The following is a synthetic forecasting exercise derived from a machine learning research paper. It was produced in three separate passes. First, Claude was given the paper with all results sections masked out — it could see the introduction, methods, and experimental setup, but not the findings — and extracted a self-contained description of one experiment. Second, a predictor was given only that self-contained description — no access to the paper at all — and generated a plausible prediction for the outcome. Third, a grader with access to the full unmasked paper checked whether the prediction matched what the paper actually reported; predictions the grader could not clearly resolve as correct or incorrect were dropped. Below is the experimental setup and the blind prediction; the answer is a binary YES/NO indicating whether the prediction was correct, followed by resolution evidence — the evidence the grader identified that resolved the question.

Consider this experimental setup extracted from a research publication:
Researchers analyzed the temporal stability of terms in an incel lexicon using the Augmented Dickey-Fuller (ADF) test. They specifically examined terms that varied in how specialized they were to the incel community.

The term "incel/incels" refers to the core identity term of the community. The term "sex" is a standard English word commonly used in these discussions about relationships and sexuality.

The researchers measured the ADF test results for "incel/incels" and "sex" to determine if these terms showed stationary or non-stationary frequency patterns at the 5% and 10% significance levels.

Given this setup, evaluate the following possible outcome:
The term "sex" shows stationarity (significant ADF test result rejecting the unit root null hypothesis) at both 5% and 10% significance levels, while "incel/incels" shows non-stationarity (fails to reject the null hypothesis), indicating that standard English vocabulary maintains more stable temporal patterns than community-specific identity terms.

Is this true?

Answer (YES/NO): NO